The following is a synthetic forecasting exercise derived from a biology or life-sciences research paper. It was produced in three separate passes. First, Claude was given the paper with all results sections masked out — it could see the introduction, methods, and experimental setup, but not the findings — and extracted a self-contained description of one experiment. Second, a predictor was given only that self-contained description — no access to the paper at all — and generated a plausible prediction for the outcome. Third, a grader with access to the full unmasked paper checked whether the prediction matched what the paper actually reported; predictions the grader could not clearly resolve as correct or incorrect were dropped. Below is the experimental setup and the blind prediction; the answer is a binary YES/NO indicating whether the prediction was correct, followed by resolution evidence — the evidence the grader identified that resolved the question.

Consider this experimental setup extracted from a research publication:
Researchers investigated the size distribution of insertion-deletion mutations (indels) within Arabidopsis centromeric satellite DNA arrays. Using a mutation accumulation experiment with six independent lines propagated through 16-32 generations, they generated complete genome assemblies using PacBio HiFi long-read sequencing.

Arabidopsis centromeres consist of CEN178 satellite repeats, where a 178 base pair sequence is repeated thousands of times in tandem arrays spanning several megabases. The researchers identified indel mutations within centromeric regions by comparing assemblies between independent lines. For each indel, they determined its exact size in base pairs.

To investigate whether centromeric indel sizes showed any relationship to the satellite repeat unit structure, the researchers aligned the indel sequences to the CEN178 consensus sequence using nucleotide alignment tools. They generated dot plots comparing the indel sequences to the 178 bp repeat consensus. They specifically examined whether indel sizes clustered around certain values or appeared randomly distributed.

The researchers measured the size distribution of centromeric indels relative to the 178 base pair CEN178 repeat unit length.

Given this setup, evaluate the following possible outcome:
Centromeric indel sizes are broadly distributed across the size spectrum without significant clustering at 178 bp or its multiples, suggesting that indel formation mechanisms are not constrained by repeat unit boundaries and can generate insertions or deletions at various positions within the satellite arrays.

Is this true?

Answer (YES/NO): NO